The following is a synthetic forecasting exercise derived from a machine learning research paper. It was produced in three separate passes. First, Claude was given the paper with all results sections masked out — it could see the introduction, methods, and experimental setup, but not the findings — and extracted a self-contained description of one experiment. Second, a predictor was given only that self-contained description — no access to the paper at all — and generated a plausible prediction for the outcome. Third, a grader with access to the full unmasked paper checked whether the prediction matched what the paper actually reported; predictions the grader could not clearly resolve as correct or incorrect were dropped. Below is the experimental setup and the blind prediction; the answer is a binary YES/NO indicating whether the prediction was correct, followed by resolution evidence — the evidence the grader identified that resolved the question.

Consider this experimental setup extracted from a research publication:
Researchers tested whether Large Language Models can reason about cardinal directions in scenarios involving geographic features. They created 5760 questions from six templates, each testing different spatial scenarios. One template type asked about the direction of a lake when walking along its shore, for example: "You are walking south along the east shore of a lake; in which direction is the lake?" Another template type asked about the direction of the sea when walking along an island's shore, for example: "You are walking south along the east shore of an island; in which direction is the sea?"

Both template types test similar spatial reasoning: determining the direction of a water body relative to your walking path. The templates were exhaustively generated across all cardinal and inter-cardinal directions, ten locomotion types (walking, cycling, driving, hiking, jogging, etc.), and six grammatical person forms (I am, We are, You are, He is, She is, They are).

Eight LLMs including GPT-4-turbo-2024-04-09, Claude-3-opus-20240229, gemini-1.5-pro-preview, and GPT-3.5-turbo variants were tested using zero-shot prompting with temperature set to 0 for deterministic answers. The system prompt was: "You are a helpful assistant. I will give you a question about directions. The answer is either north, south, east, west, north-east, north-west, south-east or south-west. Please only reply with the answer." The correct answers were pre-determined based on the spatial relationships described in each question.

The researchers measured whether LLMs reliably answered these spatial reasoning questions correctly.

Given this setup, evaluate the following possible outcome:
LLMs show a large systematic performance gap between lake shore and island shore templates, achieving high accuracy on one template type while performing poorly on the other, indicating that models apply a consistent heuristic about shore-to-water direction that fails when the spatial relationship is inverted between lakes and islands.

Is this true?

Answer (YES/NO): NO